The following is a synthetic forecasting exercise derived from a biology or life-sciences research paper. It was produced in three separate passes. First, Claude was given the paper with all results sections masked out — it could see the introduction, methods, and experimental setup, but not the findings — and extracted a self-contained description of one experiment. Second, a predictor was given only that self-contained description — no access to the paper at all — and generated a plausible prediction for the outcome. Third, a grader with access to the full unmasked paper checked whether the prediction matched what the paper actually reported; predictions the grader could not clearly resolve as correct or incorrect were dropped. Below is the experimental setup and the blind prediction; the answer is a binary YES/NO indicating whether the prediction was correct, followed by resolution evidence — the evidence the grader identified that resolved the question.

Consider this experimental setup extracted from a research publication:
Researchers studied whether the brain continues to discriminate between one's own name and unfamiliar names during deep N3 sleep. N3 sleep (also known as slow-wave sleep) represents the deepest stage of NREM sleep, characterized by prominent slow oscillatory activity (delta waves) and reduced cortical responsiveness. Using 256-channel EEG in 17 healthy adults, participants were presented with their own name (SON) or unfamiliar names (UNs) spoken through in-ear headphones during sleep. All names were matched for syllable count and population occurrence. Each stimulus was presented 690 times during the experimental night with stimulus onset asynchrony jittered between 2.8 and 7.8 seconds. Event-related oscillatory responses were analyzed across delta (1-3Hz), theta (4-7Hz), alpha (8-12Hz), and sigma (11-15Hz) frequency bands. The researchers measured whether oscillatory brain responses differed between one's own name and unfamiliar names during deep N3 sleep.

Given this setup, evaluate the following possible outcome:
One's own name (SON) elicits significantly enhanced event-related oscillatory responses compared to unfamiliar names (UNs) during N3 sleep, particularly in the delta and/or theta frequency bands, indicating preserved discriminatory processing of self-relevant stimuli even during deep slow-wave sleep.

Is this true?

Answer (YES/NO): NO